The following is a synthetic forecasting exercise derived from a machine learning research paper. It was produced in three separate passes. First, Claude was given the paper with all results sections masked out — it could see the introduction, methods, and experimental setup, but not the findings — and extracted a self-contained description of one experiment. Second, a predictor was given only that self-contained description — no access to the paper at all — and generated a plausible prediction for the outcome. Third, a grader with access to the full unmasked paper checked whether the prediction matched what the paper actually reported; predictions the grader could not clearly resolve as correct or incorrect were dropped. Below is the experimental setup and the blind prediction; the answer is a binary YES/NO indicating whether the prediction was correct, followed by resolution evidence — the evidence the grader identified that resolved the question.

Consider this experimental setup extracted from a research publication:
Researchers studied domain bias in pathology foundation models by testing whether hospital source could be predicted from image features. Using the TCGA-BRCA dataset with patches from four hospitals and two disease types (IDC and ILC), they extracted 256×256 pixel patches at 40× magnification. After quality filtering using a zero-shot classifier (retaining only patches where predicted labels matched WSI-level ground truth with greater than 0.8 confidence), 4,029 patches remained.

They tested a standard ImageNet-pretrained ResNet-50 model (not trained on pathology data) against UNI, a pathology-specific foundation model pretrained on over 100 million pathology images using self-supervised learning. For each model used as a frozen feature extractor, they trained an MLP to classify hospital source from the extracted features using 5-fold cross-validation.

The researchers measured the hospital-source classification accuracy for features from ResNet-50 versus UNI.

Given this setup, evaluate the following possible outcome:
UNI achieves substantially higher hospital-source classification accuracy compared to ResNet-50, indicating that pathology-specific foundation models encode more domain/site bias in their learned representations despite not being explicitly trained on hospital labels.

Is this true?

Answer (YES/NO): YES